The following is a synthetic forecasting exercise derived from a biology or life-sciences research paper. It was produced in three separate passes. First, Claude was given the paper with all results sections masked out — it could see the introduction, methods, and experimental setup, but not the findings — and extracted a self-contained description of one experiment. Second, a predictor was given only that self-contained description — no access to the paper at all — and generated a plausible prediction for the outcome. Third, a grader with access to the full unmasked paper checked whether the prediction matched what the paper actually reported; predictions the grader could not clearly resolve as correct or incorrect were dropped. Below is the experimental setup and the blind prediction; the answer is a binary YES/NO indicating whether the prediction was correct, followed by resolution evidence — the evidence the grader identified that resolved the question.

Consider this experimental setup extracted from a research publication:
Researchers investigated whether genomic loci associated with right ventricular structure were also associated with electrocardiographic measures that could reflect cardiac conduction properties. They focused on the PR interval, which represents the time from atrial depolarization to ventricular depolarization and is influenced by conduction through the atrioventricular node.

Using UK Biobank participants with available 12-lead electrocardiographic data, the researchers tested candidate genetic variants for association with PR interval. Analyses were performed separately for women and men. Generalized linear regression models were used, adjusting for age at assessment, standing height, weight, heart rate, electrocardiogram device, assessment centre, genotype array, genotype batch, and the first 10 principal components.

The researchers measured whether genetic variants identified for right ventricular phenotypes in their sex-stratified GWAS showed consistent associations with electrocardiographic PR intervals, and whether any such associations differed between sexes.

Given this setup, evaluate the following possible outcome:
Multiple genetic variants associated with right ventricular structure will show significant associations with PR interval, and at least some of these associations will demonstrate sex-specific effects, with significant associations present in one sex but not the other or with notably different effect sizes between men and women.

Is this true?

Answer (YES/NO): NO